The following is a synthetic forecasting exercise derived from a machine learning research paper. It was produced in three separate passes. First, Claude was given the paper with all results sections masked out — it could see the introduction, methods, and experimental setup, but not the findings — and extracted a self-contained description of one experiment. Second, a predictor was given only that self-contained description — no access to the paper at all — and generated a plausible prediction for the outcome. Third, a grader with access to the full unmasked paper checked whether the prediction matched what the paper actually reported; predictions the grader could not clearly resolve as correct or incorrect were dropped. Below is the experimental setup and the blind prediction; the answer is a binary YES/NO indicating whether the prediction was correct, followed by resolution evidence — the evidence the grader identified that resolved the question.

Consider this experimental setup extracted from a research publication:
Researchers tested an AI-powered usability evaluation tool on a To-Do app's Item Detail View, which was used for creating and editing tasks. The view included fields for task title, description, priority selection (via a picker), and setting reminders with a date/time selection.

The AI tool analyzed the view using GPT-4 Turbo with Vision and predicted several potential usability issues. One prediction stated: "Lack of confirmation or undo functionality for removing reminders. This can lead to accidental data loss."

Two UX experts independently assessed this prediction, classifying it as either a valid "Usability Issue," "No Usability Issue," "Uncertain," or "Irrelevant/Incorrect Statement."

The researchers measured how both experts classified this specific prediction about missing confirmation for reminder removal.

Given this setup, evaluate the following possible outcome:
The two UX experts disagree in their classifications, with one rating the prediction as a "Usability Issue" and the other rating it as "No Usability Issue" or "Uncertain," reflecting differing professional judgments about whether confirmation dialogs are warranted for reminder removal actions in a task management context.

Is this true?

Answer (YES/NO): NO